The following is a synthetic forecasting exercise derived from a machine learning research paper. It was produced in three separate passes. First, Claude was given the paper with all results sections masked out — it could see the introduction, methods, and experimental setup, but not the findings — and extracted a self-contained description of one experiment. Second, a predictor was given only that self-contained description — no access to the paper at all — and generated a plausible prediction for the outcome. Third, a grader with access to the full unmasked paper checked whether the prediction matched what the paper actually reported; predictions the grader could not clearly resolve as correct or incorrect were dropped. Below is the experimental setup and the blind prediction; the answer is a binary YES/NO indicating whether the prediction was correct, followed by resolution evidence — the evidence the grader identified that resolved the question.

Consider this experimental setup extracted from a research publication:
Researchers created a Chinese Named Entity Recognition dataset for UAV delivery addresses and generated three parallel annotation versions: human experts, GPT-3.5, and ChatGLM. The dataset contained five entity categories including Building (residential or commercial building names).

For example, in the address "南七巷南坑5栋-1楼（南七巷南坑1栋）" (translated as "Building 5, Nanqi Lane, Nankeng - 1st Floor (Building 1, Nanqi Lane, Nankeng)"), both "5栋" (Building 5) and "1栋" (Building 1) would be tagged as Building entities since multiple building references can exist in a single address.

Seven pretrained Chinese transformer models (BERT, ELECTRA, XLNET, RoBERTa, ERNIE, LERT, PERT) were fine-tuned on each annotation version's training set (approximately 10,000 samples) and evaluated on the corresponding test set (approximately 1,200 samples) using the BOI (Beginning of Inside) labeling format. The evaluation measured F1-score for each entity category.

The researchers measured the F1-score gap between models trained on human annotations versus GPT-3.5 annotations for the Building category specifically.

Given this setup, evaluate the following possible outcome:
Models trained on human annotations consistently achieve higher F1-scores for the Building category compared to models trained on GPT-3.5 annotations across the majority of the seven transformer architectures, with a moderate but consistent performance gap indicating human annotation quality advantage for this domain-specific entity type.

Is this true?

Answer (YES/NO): NO